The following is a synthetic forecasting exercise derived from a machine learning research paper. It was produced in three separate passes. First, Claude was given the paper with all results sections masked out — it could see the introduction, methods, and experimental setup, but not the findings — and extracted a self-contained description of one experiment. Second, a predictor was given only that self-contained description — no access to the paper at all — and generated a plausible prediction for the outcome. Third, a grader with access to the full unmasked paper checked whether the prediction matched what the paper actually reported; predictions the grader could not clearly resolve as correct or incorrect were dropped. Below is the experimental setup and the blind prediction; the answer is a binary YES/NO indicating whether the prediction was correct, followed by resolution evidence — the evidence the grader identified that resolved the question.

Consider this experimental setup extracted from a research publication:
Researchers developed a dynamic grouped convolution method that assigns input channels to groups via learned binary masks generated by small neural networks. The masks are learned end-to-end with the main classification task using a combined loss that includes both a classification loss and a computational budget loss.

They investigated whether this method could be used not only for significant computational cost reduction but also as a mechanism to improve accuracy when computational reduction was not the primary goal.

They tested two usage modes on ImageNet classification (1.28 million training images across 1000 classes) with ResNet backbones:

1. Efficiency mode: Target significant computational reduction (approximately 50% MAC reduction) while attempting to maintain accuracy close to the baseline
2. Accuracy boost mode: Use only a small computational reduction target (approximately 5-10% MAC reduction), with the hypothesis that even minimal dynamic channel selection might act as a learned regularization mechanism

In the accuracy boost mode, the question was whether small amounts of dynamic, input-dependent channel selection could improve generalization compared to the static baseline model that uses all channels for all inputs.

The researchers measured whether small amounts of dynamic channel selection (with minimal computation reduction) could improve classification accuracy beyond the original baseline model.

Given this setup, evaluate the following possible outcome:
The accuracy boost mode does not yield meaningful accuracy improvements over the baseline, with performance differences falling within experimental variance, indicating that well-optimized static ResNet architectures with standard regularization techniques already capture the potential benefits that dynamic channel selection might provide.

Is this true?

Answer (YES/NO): NO